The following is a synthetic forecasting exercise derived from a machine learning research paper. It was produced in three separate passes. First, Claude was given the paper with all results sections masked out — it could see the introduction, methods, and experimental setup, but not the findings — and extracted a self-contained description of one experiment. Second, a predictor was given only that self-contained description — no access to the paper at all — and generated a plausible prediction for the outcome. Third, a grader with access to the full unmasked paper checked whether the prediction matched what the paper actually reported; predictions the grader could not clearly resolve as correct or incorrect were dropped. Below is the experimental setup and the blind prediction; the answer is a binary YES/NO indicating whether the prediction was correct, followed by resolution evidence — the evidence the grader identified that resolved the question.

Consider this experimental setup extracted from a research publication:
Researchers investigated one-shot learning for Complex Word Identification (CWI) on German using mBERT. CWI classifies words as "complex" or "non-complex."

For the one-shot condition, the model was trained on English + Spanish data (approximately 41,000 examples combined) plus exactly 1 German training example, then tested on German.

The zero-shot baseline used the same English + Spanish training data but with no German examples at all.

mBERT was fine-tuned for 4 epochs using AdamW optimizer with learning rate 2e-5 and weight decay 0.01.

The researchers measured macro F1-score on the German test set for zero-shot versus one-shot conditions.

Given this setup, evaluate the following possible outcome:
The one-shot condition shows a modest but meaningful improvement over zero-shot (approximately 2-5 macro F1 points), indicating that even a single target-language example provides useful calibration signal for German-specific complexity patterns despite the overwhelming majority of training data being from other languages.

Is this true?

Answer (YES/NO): NO